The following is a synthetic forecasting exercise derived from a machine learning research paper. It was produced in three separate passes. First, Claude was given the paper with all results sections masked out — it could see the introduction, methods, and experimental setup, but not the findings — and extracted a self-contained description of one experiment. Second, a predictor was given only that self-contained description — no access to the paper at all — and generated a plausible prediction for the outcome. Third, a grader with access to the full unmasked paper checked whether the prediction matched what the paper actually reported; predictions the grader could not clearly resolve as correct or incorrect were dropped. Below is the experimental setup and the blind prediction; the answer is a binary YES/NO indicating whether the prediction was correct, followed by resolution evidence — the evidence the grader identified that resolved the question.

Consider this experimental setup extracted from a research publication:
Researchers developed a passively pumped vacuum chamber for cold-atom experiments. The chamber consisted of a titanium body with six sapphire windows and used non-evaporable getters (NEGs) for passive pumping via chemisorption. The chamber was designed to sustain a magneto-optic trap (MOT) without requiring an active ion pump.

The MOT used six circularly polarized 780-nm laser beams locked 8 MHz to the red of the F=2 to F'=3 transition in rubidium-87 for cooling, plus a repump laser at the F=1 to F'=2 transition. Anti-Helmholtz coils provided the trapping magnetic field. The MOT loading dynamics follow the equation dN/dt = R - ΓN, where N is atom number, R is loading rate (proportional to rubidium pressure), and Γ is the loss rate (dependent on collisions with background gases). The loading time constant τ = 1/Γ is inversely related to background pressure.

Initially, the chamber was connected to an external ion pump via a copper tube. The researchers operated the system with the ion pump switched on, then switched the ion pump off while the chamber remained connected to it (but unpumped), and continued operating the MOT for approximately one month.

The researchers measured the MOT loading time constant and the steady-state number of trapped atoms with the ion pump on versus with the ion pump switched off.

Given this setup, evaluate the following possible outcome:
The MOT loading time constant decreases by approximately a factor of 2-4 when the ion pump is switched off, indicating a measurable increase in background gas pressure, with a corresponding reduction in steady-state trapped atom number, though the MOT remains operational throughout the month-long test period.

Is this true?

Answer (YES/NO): NO